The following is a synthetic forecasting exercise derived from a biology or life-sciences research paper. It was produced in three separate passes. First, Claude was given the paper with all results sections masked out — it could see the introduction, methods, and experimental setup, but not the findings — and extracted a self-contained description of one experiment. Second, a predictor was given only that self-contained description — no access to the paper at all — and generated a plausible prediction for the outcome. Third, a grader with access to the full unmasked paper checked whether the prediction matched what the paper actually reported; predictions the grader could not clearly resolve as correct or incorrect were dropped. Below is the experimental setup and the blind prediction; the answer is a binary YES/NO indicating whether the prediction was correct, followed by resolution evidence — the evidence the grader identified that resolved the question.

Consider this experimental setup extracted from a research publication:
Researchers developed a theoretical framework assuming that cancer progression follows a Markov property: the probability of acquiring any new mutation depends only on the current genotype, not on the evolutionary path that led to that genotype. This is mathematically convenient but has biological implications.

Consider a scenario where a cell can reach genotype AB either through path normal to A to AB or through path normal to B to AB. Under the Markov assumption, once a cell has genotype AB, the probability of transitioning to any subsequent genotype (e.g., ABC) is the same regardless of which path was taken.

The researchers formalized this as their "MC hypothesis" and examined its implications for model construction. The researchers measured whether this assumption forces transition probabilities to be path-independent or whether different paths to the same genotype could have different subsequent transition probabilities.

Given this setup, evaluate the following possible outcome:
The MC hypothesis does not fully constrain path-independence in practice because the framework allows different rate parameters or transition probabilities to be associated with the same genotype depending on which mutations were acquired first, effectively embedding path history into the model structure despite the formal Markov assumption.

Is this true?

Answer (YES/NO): NO